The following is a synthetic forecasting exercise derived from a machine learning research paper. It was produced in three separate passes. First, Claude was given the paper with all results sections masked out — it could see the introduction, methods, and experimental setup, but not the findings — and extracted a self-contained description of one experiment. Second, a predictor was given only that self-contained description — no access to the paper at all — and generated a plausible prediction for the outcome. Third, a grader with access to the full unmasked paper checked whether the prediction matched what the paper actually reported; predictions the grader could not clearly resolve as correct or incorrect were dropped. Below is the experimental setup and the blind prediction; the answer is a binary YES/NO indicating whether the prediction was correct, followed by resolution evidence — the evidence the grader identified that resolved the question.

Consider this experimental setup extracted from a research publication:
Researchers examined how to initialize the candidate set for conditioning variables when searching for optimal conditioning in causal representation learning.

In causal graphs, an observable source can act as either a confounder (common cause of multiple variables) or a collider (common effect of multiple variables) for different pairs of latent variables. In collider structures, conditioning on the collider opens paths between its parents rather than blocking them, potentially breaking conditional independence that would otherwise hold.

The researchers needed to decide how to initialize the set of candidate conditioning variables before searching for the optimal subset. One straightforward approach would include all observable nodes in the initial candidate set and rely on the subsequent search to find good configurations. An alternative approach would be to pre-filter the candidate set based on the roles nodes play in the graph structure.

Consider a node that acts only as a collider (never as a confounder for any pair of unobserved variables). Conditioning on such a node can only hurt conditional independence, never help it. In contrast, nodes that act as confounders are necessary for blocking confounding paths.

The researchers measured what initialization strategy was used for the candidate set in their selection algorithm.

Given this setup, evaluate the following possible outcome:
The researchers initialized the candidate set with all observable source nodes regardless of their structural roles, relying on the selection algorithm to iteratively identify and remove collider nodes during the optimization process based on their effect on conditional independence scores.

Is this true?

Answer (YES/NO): NO